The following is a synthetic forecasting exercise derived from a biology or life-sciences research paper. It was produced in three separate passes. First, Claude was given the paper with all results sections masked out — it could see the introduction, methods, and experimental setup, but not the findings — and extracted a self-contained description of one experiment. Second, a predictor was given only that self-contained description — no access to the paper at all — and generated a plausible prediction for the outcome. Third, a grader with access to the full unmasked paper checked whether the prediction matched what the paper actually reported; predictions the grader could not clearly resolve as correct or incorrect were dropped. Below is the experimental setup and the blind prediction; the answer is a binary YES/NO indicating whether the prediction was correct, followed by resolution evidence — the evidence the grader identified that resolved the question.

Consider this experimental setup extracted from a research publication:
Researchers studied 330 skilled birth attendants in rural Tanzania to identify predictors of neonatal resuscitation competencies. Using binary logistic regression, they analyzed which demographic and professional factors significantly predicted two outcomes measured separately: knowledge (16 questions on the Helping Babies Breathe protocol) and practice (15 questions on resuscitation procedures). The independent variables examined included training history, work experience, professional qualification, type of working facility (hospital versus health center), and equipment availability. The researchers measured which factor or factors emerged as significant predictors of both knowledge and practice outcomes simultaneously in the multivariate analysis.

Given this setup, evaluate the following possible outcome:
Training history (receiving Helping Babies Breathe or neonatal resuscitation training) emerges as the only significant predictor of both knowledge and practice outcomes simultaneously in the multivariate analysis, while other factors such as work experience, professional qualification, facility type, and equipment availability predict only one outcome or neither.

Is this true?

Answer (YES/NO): NO